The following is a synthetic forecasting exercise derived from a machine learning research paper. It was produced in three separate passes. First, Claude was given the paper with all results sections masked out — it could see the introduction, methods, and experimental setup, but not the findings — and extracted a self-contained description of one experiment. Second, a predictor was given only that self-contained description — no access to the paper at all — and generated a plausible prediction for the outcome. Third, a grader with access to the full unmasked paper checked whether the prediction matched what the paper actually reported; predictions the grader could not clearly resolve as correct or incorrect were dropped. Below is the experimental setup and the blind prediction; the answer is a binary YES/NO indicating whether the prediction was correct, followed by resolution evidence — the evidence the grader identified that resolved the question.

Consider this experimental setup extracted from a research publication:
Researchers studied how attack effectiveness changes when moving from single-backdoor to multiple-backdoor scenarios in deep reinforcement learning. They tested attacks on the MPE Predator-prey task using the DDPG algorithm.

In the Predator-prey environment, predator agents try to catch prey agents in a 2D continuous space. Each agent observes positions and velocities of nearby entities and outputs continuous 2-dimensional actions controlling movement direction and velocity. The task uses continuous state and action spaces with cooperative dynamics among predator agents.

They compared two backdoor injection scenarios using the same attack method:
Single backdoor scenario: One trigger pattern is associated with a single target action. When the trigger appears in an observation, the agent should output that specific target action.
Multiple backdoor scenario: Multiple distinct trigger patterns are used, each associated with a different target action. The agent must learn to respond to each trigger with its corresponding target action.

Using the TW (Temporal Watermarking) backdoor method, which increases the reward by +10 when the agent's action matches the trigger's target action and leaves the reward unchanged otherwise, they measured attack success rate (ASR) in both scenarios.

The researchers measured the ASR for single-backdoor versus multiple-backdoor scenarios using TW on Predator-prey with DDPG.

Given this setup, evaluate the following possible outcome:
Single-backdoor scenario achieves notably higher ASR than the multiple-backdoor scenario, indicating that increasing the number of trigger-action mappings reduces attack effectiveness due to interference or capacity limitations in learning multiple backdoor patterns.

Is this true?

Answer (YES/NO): NO